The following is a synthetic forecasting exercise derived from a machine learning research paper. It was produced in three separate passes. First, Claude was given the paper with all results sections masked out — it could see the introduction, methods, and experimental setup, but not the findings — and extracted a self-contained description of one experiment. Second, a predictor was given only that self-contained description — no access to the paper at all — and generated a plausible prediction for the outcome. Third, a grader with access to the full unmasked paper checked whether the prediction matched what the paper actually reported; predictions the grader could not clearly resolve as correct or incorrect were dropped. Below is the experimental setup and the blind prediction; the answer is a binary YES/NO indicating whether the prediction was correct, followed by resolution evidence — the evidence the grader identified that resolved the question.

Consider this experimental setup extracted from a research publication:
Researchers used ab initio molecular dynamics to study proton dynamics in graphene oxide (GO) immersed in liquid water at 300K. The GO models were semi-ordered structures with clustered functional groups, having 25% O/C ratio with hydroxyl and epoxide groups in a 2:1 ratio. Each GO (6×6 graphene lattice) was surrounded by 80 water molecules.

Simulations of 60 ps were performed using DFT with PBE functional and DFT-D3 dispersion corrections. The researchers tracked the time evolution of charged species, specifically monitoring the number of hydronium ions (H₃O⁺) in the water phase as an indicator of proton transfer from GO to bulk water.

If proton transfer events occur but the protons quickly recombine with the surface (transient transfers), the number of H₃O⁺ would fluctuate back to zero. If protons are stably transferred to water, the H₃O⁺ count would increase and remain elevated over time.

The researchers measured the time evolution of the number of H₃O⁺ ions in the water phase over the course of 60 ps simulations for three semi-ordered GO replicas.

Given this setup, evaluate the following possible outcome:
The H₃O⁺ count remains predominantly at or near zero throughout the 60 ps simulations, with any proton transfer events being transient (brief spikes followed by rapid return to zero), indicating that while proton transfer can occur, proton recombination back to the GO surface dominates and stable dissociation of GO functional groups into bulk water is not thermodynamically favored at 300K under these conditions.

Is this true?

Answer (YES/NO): NO